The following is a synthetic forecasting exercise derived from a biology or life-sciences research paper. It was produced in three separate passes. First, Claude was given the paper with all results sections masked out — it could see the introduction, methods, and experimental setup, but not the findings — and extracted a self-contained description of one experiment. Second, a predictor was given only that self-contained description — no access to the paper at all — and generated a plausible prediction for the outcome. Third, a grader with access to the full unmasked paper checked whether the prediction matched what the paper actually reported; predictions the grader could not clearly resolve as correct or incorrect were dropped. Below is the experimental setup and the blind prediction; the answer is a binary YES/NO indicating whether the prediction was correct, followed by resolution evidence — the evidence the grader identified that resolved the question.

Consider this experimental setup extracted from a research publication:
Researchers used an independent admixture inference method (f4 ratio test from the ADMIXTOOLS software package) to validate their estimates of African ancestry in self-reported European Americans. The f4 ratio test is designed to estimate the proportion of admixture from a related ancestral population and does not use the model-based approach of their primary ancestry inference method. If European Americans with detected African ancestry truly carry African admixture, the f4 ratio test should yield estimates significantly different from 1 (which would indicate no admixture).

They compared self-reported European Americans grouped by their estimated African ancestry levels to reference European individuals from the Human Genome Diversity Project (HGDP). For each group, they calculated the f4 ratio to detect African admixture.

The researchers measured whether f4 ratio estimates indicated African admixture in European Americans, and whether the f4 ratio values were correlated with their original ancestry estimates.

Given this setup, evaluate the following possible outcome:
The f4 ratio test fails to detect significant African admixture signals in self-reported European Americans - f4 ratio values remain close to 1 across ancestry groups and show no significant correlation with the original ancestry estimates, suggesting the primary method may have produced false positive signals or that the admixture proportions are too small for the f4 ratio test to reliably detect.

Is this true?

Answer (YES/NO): NO